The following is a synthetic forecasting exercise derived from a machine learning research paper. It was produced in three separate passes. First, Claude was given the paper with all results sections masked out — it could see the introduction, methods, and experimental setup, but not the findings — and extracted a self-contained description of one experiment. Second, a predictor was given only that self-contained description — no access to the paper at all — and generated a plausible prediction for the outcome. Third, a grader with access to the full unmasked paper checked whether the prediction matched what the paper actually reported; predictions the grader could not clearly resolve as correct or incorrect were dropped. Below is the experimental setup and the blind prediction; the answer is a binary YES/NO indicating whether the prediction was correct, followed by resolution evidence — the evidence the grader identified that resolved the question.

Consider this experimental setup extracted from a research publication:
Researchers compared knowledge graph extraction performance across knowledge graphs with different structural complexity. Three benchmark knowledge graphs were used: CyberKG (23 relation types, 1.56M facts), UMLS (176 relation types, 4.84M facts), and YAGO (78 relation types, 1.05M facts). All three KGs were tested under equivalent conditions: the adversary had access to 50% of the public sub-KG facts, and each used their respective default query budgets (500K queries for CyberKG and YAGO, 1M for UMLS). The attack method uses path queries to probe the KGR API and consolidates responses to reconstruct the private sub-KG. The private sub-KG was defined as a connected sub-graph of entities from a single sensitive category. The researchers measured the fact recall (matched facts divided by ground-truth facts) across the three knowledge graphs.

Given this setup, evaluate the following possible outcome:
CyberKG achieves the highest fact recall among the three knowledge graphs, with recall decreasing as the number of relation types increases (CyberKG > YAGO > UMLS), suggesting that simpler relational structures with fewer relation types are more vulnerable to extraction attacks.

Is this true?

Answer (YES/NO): NO